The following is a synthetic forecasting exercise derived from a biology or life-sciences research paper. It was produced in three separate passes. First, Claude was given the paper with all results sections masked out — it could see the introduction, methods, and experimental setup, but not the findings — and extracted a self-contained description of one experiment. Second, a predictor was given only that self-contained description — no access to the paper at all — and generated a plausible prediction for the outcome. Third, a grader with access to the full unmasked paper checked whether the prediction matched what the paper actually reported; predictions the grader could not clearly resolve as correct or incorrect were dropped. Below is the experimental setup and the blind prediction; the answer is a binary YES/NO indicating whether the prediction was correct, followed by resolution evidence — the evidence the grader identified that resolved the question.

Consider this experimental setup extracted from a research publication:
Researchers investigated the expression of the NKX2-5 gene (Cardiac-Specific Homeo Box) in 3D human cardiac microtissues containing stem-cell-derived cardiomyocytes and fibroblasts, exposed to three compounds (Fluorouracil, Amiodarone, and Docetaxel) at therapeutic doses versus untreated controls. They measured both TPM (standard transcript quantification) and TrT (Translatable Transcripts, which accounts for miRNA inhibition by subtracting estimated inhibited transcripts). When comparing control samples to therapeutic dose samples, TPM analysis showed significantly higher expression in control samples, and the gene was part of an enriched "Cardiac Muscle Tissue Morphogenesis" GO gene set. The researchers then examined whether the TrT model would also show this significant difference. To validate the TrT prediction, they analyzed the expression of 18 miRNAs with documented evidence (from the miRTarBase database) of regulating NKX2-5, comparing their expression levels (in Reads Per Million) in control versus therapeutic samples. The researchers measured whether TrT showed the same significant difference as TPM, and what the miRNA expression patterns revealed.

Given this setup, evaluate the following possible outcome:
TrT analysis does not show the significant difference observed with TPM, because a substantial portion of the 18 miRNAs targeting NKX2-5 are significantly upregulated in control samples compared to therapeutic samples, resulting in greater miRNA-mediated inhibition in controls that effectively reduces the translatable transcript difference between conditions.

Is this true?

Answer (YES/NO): YES